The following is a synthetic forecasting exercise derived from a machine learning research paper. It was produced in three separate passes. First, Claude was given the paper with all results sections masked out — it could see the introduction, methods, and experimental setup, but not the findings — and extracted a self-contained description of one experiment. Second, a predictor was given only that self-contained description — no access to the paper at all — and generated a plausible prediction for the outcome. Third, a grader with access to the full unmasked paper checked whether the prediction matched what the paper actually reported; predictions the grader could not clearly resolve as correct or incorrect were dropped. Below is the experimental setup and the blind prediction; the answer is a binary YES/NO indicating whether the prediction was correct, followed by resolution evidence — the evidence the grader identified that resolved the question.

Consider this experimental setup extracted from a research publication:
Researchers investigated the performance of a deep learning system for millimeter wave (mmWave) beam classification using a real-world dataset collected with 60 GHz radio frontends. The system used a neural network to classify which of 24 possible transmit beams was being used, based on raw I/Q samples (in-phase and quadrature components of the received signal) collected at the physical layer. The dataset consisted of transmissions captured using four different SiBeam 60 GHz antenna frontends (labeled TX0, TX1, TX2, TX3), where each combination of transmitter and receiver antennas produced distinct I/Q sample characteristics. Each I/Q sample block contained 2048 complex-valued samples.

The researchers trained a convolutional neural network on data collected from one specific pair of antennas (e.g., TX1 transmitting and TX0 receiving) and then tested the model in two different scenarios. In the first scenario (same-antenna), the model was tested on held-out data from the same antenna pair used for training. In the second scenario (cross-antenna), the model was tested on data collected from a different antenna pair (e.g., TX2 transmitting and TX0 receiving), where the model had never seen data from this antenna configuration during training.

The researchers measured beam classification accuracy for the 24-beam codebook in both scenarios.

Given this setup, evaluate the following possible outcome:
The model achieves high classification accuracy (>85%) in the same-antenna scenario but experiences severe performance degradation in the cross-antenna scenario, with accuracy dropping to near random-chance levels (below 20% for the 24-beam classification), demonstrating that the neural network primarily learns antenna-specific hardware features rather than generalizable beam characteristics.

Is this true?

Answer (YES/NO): NO